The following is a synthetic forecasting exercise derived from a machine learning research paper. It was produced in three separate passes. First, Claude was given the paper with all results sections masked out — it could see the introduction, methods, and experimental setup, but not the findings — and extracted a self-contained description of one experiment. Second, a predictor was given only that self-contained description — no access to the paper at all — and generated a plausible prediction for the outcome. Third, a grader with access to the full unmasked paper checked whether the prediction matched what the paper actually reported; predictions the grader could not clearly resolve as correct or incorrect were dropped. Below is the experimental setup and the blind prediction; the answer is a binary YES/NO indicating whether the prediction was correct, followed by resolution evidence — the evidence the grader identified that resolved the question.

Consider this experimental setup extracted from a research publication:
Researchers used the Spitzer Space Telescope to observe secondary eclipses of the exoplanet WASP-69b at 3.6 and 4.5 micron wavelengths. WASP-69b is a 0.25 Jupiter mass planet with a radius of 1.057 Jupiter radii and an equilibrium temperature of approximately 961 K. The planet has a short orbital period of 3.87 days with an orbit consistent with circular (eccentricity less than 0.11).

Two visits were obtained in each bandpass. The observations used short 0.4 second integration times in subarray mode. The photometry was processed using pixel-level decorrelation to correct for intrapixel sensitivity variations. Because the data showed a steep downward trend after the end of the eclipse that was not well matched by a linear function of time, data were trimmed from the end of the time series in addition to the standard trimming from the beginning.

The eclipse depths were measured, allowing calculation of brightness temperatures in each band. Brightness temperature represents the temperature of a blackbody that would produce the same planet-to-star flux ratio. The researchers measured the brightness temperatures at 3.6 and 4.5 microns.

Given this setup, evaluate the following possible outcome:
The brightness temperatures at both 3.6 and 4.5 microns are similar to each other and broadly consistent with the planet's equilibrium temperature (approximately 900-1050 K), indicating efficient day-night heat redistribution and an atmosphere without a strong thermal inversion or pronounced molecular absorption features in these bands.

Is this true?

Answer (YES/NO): NO